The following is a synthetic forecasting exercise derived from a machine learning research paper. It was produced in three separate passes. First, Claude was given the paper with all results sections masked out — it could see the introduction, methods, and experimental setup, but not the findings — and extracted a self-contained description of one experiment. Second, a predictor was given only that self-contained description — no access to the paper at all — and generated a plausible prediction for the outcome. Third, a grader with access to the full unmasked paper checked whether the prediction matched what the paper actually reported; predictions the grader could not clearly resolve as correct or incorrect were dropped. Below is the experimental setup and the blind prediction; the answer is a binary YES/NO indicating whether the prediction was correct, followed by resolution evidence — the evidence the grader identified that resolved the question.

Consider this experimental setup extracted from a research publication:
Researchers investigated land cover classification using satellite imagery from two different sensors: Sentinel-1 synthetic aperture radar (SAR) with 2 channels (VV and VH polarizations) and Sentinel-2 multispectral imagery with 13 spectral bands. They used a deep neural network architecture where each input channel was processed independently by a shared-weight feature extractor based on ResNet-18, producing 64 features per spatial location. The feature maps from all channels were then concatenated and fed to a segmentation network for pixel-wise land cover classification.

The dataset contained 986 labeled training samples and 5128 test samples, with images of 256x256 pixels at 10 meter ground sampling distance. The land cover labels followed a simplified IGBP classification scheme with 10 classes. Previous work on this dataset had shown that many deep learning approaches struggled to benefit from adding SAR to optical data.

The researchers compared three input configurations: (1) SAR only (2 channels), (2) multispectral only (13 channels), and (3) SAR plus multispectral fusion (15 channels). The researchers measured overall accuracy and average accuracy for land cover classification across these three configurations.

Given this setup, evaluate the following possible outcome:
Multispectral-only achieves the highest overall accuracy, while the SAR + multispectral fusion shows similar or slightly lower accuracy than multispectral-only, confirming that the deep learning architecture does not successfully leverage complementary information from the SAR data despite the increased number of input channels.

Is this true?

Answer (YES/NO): NO